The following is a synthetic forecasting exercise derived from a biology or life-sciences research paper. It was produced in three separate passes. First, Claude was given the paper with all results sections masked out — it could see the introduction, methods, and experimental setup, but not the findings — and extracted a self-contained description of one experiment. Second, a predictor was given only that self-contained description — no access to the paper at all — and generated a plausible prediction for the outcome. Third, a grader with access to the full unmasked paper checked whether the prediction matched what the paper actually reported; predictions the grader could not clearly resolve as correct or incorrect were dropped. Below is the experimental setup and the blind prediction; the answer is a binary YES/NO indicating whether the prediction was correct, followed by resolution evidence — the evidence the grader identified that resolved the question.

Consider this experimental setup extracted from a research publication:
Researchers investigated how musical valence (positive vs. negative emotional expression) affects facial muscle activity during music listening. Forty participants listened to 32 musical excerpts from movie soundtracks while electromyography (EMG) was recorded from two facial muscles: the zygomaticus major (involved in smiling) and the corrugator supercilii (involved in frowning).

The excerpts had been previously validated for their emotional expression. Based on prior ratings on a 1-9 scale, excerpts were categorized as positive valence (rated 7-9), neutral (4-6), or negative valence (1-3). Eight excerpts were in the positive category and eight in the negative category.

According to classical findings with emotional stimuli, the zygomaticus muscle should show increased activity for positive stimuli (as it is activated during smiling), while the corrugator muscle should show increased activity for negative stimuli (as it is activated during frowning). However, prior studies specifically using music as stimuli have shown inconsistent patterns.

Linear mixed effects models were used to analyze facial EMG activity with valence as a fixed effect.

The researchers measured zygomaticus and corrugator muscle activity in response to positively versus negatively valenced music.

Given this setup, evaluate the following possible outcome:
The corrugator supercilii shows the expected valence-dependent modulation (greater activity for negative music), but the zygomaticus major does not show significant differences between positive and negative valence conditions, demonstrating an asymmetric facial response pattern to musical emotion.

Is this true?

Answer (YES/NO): NO